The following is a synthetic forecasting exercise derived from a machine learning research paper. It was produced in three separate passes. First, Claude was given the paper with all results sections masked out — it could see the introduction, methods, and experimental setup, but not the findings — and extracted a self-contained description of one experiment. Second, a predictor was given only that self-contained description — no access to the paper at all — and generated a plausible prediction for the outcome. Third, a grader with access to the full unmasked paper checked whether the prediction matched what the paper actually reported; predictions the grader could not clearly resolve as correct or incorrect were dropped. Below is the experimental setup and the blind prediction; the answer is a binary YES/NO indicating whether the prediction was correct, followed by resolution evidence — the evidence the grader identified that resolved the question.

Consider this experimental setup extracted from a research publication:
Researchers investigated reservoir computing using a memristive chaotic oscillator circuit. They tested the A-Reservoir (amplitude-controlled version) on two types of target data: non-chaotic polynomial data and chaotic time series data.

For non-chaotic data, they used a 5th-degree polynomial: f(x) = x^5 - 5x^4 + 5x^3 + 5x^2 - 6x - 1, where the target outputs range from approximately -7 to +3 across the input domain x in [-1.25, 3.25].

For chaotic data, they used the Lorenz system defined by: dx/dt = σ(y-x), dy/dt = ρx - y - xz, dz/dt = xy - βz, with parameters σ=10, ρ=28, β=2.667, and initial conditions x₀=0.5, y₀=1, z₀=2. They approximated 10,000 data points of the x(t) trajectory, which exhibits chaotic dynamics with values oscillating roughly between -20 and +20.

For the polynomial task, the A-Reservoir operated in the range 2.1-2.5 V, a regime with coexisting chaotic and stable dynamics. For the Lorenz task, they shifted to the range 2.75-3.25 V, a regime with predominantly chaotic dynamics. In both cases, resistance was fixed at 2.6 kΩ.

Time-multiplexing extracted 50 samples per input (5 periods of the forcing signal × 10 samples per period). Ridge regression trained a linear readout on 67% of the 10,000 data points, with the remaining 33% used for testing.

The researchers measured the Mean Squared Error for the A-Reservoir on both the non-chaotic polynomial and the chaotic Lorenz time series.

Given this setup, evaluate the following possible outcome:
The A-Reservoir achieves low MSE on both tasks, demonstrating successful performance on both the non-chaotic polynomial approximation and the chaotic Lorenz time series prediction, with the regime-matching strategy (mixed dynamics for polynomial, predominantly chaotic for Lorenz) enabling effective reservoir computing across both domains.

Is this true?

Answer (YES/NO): NO